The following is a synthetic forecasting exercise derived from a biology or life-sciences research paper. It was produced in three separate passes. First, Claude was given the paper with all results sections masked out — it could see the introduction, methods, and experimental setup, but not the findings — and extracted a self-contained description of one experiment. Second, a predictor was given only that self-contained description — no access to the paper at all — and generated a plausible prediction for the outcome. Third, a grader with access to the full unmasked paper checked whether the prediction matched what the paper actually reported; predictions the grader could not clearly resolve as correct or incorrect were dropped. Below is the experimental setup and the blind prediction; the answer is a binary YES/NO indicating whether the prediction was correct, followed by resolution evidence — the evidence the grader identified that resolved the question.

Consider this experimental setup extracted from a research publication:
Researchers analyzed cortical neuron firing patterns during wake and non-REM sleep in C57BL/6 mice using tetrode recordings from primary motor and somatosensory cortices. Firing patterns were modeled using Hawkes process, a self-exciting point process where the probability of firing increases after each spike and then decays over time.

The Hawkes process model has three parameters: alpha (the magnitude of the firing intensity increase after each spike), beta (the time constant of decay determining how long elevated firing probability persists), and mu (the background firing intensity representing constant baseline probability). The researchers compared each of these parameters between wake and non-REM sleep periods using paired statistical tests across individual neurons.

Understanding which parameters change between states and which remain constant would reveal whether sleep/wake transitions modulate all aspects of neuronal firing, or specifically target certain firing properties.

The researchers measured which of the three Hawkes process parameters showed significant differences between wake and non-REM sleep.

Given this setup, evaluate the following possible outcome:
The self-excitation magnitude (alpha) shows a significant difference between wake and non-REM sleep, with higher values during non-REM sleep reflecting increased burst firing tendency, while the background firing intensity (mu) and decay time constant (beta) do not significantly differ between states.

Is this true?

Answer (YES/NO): NO